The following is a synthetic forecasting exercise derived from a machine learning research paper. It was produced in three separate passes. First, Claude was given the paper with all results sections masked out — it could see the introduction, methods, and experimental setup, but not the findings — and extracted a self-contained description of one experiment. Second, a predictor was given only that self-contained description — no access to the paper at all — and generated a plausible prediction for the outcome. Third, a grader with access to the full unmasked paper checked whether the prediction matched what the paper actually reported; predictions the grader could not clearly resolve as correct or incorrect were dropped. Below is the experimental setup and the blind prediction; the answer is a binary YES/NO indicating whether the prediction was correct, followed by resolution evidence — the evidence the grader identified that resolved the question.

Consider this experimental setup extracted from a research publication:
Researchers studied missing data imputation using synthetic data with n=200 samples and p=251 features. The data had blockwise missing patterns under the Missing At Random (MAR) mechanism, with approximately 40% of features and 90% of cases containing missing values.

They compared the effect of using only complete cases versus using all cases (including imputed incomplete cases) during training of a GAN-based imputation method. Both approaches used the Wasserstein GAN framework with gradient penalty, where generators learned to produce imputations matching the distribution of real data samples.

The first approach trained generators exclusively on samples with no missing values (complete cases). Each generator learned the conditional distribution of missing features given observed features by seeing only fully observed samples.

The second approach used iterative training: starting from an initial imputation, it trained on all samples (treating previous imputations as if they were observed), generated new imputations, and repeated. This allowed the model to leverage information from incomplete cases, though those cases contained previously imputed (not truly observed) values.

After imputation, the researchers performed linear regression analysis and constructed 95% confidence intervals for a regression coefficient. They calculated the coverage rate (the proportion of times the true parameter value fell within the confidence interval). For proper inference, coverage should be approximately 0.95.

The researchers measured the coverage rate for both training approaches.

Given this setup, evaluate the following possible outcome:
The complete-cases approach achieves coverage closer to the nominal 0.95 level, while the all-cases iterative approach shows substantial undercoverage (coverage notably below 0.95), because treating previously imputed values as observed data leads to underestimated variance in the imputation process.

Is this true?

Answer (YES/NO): NO